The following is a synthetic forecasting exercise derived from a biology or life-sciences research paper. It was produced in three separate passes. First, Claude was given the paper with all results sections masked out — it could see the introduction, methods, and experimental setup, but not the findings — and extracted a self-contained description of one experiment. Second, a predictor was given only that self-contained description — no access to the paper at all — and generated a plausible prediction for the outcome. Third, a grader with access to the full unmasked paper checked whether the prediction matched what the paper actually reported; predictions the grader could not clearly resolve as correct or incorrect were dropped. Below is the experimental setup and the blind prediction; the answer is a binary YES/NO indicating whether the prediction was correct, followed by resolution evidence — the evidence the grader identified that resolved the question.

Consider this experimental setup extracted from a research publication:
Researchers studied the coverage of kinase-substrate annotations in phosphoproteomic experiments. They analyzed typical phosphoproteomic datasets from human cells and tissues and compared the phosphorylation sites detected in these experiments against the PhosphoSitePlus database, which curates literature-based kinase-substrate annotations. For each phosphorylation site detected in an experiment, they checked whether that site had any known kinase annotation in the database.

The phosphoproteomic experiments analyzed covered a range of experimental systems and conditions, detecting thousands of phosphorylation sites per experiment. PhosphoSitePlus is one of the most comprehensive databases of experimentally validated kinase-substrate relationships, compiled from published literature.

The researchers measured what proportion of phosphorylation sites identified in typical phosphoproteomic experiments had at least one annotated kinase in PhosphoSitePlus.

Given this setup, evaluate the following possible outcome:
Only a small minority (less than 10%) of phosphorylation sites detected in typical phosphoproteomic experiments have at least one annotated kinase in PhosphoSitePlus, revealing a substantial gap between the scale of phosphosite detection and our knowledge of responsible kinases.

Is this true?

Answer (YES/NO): YES